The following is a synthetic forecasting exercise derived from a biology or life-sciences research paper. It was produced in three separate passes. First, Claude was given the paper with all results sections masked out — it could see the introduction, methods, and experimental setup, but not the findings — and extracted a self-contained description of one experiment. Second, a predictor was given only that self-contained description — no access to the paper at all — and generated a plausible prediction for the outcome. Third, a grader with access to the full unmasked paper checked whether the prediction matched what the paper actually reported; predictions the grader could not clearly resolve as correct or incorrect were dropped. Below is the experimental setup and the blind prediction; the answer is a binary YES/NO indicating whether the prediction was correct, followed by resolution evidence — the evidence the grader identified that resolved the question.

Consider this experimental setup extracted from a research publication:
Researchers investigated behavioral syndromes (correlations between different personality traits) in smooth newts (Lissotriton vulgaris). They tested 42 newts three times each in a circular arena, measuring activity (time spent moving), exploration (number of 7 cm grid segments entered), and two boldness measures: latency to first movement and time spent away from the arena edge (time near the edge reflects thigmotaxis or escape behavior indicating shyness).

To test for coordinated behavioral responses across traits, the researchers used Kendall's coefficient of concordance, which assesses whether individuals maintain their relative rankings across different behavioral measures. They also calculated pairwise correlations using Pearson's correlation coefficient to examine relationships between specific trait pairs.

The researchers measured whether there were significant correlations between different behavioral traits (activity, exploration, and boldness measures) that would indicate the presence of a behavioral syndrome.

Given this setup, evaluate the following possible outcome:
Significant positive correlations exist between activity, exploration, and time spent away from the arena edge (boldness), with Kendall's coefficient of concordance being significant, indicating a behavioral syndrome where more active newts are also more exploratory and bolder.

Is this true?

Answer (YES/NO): NO